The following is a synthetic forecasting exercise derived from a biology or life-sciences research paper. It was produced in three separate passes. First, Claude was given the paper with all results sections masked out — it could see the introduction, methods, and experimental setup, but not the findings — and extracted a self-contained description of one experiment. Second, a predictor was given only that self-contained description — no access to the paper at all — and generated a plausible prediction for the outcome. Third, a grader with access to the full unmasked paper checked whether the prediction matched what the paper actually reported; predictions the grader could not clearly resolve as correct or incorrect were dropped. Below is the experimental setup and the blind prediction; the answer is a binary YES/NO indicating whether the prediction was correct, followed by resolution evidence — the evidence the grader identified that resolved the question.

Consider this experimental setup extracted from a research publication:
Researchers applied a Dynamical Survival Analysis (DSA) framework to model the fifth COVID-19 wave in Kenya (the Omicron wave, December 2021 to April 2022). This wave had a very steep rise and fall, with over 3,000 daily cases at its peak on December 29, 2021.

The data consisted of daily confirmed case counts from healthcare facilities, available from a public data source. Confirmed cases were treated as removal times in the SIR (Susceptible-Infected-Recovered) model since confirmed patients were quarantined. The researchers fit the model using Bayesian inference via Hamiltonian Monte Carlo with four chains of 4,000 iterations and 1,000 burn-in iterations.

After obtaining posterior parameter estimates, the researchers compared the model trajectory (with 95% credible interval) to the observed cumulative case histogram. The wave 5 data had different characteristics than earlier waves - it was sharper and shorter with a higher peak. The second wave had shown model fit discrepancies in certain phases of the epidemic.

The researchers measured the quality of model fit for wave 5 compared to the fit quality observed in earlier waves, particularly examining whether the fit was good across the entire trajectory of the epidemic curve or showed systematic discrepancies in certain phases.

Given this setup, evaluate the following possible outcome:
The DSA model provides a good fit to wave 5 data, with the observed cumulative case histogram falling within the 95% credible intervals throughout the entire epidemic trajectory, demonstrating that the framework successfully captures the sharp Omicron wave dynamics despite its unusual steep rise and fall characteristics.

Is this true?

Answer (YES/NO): YES